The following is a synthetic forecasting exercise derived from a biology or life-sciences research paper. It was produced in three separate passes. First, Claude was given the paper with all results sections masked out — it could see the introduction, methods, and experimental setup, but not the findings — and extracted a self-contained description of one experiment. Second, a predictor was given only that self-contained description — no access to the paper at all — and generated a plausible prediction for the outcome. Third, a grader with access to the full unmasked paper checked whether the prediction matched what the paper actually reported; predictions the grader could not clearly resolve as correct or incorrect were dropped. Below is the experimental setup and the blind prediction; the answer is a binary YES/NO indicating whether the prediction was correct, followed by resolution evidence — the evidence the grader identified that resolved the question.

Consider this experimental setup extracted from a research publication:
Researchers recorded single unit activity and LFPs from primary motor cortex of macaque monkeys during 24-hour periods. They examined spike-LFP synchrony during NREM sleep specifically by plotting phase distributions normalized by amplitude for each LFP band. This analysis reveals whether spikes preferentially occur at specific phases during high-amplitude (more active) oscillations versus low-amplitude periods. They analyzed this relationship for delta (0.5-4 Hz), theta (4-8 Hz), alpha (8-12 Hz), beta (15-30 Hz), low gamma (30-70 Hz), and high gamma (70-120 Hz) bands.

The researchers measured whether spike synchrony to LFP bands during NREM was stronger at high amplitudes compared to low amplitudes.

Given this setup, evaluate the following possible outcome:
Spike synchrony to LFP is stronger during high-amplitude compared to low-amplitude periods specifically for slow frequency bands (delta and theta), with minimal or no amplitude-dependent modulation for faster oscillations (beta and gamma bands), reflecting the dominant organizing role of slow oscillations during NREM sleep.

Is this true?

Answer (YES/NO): NO